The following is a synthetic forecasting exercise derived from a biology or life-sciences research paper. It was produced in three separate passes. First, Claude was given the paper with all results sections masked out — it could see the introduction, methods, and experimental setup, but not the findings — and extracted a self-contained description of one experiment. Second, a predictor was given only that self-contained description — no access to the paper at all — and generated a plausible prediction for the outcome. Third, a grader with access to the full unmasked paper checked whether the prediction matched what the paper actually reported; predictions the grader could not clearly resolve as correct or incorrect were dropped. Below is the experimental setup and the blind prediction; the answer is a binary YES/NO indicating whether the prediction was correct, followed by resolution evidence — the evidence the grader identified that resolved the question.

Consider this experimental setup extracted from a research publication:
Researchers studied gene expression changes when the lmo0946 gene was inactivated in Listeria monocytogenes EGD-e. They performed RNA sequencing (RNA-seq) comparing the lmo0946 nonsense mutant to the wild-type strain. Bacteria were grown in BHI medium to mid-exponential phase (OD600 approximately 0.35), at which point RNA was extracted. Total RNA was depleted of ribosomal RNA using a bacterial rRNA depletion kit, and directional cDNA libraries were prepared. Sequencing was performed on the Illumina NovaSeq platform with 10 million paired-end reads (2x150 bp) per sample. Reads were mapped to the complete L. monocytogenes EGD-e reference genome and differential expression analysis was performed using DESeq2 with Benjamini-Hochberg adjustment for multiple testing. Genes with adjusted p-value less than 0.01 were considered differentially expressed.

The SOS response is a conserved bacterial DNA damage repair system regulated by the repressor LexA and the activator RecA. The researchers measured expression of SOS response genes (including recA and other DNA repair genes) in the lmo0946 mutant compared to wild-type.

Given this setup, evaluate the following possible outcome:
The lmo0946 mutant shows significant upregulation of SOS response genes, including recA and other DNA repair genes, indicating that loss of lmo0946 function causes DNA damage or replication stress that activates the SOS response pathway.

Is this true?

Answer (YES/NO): YES